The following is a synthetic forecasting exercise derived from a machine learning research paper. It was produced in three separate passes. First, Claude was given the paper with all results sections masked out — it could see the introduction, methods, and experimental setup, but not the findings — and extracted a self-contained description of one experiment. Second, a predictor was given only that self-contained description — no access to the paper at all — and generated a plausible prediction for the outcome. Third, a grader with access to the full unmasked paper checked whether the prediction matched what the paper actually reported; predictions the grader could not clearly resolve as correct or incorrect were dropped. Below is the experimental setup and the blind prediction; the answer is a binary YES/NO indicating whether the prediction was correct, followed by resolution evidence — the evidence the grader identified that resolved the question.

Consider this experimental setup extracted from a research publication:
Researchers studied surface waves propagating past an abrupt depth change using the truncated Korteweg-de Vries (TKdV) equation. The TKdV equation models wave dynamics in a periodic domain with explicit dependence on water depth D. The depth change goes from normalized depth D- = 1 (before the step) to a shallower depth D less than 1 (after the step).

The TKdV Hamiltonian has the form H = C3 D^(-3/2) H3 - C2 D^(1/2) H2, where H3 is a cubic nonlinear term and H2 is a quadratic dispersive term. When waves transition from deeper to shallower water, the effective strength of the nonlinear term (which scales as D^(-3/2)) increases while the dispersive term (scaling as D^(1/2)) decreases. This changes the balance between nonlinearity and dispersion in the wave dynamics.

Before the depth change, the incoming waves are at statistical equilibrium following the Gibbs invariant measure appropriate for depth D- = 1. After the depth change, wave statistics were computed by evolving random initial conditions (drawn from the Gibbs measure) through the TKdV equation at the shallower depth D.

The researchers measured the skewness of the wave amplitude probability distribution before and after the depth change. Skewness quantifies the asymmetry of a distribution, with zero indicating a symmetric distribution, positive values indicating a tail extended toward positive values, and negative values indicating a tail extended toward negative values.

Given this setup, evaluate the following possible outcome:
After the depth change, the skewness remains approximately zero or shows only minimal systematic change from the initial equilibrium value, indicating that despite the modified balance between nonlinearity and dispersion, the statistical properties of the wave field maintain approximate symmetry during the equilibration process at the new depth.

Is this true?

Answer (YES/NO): NO